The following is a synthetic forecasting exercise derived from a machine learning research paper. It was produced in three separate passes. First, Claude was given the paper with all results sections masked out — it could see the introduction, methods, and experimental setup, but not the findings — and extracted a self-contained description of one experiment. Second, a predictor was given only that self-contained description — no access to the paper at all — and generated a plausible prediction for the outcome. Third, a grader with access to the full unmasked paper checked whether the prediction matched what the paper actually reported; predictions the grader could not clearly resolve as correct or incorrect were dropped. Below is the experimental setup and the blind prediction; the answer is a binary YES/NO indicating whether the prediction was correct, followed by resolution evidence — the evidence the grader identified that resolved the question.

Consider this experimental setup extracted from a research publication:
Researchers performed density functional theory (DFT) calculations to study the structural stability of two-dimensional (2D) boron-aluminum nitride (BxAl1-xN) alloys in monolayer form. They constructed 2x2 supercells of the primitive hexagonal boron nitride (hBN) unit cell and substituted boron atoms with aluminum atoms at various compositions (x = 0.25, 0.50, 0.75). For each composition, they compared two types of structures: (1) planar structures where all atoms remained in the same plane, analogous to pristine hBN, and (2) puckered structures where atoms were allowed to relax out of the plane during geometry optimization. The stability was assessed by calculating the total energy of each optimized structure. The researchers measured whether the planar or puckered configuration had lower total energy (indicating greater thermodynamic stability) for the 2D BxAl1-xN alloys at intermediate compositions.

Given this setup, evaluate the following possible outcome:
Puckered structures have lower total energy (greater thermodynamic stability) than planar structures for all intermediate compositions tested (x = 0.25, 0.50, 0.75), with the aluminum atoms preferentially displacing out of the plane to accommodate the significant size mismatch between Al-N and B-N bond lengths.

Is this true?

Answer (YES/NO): NO